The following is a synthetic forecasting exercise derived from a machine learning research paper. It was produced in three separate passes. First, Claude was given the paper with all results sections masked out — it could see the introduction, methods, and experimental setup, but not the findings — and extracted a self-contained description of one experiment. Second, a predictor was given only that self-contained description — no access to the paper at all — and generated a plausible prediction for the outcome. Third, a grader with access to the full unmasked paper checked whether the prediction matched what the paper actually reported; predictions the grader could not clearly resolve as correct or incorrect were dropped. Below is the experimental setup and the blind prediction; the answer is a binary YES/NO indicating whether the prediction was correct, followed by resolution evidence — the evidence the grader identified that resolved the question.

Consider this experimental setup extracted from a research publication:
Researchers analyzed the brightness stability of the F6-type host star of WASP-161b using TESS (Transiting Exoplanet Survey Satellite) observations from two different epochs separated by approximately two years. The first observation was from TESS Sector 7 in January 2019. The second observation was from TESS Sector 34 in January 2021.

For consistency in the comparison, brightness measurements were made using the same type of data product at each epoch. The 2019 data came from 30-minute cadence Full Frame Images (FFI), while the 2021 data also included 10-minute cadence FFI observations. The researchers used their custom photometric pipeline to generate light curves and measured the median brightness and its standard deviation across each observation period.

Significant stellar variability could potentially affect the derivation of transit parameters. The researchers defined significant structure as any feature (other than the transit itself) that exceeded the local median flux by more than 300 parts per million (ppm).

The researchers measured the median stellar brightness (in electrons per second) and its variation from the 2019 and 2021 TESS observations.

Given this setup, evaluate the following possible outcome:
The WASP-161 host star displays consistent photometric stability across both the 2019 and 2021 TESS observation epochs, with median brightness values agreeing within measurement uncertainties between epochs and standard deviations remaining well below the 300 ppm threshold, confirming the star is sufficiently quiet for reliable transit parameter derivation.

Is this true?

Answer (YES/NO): YES